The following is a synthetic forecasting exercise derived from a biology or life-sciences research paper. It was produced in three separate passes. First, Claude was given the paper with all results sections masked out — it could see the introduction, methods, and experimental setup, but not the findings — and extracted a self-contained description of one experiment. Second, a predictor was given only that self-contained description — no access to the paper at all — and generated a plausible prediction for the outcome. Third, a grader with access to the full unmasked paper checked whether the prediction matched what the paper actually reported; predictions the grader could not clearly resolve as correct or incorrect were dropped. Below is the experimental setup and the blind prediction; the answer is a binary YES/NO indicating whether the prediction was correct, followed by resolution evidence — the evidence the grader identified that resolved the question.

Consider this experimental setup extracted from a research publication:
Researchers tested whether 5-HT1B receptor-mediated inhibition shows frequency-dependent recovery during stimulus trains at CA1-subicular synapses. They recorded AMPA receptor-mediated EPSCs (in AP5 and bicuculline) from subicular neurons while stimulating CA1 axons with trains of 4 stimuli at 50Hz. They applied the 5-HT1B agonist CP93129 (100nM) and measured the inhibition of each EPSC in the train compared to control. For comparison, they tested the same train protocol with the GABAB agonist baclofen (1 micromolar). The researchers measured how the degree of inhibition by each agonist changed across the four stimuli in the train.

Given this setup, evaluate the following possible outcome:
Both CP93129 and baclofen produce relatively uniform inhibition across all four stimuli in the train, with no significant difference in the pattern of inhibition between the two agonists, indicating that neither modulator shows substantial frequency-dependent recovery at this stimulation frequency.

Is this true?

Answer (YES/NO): NO